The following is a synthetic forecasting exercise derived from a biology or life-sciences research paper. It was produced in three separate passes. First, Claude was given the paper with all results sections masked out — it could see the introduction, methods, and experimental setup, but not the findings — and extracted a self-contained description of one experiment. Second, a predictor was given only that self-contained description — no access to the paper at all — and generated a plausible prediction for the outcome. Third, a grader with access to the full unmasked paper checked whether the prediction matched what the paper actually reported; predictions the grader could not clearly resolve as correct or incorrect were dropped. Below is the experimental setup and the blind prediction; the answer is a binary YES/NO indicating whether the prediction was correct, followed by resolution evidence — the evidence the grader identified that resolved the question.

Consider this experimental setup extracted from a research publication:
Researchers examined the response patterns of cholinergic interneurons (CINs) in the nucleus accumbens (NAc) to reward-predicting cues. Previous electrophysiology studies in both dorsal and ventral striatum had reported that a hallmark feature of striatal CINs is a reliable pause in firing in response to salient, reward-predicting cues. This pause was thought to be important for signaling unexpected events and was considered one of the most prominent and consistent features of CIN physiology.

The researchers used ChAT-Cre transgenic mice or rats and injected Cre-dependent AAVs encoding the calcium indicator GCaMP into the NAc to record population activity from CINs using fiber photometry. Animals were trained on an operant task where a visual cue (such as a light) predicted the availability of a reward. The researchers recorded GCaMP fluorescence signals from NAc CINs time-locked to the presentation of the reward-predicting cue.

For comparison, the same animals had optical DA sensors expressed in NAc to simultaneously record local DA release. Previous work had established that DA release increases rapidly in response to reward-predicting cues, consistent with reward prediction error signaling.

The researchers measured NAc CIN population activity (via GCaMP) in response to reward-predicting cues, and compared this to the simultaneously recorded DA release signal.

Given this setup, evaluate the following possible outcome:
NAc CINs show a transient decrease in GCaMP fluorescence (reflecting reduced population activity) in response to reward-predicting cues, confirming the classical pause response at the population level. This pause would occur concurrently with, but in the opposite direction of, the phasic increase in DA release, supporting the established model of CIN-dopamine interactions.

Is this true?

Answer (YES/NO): NO